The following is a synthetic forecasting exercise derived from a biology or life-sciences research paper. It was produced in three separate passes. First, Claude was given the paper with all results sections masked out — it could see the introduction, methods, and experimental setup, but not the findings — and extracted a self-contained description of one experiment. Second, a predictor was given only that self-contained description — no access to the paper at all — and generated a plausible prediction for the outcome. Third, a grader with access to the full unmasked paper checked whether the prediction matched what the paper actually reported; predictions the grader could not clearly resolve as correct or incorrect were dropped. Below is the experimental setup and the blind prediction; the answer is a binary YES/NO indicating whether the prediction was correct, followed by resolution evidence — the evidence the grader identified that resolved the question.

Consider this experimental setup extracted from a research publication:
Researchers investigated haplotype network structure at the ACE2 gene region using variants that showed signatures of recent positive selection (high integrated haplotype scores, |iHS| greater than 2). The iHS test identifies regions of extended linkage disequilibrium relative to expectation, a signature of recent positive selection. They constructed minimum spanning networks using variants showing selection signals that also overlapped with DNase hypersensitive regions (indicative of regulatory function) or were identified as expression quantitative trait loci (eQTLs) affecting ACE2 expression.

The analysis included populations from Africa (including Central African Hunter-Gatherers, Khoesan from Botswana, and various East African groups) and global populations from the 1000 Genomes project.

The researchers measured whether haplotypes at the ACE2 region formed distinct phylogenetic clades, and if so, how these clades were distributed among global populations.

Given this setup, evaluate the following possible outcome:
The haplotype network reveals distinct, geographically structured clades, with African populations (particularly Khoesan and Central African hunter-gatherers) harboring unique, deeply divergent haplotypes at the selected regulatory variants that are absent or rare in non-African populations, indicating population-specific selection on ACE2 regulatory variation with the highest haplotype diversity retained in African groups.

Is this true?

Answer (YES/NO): NO